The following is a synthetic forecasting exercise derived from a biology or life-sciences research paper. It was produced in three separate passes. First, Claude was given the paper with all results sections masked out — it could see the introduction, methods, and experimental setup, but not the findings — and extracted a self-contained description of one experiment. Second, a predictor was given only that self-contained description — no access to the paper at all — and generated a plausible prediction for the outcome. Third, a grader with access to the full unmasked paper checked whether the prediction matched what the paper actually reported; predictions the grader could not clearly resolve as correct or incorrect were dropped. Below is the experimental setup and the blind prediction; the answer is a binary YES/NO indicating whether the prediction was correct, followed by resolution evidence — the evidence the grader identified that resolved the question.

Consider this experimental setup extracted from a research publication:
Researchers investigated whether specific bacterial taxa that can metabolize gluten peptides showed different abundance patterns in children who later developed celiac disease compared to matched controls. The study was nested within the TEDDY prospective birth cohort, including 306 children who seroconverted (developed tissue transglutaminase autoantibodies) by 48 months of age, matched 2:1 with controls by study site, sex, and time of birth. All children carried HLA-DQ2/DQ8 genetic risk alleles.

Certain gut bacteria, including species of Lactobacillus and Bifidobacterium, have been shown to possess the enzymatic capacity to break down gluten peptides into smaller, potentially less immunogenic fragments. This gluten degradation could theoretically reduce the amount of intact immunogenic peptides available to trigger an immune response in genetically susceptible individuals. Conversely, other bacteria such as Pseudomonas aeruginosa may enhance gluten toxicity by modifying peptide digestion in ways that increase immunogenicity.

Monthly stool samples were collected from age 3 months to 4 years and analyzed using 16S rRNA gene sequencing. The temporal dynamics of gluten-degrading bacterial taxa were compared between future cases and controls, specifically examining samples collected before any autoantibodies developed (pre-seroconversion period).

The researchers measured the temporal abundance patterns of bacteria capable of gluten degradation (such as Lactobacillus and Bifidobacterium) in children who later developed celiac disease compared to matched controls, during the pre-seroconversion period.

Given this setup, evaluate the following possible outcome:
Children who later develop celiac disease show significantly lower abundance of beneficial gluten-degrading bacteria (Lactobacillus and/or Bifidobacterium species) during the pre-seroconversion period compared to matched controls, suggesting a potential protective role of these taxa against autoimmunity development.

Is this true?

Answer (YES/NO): YES